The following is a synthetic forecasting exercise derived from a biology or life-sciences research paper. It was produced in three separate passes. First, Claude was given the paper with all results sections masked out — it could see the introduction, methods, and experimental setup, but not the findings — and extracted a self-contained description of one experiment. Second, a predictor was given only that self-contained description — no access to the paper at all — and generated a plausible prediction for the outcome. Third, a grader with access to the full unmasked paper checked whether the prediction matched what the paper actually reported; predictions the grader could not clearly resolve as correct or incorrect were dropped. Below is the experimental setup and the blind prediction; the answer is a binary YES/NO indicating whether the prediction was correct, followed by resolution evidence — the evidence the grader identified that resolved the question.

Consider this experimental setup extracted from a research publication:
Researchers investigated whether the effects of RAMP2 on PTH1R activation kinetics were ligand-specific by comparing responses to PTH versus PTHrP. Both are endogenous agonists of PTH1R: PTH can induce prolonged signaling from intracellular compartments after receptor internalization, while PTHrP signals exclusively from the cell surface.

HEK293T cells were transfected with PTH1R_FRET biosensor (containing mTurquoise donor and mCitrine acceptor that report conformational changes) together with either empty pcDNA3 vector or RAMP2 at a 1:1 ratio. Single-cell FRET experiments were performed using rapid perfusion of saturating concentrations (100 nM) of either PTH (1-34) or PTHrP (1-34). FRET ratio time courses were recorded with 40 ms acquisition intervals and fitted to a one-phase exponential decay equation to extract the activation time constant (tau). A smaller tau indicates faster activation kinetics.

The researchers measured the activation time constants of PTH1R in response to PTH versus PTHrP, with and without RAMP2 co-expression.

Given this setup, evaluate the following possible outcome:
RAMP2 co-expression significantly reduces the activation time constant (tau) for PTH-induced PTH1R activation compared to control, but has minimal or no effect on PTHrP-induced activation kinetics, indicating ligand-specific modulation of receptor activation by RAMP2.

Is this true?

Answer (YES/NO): YES